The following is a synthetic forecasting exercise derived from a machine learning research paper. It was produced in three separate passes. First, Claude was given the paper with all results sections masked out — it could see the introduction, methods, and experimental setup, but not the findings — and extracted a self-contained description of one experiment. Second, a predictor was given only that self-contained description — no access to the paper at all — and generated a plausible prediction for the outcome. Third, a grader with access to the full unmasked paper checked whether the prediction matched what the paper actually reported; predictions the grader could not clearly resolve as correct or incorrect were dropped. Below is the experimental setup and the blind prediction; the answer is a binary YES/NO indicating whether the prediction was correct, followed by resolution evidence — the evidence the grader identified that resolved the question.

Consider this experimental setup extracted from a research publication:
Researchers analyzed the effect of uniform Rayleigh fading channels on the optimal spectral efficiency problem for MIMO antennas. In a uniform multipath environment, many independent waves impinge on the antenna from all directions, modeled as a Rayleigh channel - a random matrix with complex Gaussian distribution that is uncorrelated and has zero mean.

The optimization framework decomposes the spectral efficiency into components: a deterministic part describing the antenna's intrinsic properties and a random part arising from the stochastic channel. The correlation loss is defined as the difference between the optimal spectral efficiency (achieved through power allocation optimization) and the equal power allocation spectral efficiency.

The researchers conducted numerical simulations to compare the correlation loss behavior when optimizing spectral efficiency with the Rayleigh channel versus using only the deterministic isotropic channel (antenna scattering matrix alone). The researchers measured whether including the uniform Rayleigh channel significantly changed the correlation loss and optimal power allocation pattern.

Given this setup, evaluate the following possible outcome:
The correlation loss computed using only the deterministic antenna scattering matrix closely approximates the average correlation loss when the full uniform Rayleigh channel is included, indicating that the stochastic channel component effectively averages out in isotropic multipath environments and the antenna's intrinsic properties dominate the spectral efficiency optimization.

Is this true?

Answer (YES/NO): YES